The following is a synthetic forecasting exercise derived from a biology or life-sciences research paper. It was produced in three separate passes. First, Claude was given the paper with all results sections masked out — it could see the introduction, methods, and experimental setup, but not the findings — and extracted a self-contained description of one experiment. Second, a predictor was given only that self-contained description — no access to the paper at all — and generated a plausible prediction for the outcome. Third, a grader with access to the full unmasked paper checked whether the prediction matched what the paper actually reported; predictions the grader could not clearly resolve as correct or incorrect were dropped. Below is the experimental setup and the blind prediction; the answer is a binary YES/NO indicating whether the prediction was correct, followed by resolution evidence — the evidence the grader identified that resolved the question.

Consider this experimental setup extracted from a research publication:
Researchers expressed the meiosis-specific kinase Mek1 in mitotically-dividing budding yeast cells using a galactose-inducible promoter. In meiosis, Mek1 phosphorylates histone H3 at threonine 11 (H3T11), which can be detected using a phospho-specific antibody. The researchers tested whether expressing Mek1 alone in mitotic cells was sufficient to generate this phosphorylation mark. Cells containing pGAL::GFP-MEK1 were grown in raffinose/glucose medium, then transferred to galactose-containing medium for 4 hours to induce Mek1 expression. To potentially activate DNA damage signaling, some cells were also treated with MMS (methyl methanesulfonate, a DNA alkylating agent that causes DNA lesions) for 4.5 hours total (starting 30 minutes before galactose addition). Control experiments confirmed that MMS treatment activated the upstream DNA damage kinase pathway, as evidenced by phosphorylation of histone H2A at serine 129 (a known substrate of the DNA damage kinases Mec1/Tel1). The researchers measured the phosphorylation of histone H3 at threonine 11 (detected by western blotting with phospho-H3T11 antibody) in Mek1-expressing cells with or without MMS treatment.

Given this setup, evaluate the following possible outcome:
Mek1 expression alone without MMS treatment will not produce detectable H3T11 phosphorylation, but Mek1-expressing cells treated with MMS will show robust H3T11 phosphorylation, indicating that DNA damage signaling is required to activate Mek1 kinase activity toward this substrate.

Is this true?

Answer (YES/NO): NO